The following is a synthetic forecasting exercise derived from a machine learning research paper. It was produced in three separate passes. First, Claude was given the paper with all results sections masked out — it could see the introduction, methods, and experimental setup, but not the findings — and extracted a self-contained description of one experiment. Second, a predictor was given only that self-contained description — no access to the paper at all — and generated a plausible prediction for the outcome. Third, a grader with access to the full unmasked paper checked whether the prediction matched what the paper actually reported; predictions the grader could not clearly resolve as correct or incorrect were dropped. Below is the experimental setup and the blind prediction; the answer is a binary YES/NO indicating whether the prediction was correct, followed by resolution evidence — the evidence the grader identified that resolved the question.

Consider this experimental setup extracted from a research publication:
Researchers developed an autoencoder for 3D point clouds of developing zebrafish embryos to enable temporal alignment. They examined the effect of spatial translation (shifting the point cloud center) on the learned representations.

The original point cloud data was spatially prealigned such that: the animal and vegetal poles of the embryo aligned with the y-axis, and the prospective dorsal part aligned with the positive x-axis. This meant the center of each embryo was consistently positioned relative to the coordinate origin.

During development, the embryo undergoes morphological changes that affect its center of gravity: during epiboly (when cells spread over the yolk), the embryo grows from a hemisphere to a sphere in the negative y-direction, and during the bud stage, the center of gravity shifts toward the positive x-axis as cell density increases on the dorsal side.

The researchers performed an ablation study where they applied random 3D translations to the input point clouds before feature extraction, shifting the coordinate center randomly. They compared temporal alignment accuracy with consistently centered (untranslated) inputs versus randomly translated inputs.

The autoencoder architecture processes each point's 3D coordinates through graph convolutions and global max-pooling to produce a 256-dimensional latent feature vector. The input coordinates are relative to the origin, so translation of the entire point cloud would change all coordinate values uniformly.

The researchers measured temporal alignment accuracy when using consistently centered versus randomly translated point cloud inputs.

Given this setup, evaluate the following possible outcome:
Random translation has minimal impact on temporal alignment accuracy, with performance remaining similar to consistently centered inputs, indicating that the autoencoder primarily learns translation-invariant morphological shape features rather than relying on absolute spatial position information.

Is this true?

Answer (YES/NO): NO